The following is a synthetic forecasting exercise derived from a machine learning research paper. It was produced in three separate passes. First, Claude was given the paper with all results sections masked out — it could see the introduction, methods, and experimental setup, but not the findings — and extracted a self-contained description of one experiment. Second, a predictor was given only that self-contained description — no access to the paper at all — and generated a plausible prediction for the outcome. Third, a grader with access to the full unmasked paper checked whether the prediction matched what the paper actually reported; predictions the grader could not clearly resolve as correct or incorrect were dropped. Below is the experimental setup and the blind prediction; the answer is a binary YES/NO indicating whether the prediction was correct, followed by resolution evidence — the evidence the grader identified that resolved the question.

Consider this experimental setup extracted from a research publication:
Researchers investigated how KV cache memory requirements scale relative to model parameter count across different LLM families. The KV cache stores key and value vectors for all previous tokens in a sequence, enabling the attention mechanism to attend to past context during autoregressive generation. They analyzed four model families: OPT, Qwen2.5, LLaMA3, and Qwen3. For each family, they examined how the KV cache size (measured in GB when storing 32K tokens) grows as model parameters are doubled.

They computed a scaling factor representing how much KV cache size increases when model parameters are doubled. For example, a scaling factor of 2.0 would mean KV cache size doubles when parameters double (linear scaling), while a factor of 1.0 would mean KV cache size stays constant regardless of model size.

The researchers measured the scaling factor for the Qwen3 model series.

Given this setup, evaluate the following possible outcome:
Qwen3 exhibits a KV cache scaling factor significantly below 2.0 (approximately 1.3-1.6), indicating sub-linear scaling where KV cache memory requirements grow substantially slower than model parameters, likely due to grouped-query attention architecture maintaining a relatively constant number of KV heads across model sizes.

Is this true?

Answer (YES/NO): NO